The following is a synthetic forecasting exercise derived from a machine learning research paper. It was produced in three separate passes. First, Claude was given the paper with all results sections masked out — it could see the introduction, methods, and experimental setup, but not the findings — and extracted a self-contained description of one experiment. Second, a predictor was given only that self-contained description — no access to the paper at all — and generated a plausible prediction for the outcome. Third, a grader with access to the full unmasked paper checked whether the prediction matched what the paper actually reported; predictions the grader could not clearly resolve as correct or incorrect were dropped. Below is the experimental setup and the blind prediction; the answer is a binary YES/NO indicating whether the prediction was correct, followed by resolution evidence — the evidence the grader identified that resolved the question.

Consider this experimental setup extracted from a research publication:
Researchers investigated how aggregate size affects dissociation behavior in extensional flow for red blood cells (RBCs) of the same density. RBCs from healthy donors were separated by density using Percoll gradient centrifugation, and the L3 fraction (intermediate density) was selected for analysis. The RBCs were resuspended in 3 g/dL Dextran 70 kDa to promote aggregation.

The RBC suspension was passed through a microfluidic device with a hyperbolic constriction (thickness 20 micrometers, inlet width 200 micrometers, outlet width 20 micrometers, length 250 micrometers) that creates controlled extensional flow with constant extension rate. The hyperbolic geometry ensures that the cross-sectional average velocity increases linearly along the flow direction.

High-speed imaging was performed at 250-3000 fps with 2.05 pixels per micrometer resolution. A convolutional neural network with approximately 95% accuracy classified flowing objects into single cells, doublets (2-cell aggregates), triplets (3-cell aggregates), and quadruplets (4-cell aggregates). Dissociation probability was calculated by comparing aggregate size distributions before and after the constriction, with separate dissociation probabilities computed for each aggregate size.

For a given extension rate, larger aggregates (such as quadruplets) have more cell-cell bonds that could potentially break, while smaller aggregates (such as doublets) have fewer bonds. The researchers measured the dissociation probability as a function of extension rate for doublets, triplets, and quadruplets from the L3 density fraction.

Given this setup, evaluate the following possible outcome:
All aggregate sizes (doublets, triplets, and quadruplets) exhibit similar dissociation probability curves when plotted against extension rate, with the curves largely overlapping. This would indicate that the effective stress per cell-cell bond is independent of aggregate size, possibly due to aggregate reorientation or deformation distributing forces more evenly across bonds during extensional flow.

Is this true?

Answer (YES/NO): NO